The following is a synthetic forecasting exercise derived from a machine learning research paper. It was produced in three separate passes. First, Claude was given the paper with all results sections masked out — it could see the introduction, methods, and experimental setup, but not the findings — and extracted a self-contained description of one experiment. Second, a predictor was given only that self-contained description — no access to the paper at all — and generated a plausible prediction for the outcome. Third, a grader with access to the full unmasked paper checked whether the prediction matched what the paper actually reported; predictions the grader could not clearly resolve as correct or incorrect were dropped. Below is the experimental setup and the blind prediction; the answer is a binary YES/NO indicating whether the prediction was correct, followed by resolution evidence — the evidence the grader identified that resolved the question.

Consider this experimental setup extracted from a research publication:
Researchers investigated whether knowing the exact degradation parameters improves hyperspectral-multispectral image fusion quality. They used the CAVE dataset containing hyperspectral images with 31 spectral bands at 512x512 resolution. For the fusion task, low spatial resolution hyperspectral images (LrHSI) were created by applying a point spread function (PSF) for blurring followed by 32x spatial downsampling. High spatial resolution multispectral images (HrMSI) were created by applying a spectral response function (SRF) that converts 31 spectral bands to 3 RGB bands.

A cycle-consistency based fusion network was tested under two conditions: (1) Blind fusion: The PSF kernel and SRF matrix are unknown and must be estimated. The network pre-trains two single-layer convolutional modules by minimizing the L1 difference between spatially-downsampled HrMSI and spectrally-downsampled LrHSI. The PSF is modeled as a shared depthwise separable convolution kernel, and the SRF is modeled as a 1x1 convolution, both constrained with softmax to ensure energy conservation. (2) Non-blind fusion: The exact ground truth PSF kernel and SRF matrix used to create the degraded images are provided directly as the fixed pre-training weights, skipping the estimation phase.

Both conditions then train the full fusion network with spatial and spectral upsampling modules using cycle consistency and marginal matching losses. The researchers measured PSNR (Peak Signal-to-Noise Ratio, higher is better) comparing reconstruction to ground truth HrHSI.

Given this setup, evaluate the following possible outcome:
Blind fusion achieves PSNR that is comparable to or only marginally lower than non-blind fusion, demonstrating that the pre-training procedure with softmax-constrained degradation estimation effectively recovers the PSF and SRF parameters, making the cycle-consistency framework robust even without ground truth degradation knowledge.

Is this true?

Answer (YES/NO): YES